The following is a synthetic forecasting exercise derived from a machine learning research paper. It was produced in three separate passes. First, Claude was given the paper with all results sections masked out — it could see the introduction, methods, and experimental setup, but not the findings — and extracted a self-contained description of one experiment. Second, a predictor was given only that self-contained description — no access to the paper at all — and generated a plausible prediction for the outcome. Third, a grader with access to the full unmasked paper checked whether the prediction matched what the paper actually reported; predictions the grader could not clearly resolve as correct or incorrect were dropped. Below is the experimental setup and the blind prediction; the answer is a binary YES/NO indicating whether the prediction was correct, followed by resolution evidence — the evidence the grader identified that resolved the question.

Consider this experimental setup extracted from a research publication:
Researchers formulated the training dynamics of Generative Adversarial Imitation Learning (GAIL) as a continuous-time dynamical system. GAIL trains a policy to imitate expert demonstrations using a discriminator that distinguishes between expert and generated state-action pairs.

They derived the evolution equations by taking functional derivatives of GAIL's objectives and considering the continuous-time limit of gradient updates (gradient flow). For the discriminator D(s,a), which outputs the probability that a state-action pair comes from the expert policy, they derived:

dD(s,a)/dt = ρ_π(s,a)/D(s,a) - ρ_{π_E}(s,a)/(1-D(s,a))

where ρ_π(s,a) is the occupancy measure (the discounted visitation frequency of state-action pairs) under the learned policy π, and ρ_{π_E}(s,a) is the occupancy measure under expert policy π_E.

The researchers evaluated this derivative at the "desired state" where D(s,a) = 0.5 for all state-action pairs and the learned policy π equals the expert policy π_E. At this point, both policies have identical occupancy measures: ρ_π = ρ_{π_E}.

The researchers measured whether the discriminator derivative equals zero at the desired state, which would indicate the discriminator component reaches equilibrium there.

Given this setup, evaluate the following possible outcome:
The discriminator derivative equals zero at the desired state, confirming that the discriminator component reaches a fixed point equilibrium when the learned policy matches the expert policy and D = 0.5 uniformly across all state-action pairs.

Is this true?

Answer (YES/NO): YES